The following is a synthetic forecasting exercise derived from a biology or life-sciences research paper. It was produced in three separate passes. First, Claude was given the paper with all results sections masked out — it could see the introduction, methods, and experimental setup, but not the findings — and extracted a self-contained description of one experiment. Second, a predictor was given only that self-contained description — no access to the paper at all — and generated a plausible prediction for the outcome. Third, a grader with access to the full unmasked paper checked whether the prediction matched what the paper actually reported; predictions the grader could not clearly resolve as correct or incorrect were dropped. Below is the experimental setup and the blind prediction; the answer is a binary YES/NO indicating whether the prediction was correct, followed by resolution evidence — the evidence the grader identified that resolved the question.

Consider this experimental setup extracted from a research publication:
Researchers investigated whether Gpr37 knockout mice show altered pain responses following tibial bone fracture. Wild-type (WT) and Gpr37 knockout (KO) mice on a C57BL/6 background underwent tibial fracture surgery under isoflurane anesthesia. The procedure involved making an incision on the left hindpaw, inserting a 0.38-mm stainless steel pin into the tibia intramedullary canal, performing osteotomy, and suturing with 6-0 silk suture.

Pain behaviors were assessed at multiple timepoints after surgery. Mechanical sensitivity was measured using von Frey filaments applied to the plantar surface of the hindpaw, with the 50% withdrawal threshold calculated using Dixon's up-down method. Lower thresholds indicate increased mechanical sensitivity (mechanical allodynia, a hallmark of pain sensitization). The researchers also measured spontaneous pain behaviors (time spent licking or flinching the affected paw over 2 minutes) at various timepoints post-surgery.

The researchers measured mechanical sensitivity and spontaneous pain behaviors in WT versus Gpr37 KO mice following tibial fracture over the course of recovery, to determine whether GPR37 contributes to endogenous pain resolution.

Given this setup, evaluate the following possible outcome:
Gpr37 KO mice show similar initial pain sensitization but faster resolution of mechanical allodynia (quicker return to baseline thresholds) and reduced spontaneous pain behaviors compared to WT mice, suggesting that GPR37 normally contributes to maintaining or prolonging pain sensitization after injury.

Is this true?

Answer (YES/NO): NO